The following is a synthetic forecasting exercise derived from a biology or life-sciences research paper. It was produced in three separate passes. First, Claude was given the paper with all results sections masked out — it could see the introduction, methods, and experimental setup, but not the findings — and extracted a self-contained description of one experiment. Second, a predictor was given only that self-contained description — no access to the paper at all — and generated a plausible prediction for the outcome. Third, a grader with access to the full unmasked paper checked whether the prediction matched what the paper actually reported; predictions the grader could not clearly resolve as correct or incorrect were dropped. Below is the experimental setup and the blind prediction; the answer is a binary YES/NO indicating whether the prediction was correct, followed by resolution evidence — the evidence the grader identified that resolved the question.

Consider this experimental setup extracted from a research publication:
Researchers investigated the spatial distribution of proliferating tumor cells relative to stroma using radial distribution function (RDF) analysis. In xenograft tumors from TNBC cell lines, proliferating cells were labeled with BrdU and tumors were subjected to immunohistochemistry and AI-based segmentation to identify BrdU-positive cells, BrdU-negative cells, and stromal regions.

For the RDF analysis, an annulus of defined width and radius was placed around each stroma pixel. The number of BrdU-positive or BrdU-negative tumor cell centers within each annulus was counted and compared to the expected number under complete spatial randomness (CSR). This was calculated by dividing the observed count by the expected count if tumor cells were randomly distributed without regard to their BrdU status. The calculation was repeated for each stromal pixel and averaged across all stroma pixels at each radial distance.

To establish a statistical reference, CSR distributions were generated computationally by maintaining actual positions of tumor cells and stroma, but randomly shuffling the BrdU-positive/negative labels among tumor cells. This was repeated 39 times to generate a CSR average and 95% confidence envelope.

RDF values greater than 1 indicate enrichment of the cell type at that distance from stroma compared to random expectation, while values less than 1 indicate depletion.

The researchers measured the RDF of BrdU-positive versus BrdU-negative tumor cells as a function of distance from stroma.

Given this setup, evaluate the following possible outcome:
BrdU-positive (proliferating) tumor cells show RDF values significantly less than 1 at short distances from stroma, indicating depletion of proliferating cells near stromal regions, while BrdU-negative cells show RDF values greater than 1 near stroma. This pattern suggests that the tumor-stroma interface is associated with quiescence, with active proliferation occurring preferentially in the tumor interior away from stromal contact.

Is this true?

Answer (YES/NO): NO